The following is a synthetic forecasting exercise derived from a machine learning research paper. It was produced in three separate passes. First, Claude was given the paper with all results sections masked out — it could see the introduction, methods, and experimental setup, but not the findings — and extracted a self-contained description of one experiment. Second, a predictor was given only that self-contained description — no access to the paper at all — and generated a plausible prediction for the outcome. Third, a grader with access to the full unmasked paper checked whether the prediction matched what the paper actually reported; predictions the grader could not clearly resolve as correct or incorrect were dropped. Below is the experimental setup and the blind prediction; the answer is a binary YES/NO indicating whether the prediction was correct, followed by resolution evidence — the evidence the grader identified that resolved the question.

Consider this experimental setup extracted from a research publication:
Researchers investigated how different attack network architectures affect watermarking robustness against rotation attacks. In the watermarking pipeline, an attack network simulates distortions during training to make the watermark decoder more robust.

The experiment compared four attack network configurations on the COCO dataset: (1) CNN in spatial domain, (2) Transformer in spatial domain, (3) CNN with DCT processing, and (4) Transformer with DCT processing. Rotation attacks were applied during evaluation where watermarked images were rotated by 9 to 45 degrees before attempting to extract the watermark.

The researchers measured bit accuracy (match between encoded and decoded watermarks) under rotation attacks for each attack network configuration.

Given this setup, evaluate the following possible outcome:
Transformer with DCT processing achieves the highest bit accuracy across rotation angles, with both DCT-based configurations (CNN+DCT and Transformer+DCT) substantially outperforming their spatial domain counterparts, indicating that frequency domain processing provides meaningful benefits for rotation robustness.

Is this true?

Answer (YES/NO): NO